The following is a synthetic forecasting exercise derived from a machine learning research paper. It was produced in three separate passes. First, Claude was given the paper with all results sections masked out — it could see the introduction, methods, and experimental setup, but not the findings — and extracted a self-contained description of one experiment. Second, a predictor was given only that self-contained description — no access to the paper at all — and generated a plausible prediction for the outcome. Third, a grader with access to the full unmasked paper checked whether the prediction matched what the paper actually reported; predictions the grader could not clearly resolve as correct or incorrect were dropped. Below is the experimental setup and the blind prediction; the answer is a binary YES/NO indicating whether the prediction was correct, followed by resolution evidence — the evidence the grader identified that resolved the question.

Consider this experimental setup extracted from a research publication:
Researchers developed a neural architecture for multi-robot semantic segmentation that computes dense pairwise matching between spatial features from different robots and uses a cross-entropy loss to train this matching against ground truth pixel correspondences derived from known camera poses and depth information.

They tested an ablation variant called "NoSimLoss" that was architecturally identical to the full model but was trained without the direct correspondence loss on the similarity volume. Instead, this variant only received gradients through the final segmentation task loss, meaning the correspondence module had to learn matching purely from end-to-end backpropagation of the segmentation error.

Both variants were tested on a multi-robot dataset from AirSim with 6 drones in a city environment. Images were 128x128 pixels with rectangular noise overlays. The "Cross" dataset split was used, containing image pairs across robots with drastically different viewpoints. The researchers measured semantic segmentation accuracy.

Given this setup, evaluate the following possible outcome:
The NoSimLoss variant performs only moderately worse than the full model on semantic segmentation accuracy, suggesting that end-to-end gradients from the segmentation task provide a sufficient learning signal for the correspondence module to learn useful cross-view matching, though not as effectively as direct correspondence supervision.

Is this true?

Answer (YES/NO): NO